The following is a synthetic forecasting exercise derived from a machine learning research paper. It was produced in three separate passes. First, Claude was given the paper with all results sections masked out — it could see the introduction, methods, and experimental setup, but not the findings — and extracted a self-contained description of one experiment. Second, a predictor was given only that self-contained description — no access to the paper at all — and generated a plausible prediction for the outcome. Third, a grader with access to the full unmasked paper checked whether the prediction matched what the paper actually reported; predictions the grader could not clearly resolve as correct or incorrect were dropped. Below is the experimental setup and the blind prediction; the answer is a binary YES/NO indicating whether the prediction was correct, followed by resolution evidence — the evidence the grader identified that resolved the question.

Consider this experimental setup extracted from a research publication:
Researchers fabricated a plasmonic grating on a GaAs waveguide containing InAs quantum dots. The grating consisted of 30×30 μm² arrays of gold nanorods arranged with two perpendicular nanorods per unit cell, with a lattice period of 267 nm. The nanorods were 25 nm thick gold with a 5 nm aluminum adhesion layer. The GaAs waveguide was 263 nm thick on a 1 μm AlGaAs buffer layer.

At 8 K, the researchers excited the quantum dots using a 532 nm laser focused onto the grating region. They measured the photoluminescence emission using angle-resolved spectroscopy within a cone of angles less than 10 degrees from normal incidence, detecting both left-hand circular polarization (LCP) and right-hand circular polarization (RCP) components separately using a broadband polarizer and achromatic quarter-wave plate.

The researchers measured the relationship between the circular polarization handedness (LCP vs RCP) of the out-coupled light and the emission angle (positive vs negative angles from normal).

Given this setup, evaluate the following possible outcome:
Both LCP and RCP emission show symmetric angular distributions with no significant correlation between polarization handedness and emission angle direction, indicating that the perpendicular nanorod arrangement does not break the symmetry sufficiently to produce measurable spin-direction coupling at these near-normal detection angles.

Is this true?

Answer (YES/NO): NO